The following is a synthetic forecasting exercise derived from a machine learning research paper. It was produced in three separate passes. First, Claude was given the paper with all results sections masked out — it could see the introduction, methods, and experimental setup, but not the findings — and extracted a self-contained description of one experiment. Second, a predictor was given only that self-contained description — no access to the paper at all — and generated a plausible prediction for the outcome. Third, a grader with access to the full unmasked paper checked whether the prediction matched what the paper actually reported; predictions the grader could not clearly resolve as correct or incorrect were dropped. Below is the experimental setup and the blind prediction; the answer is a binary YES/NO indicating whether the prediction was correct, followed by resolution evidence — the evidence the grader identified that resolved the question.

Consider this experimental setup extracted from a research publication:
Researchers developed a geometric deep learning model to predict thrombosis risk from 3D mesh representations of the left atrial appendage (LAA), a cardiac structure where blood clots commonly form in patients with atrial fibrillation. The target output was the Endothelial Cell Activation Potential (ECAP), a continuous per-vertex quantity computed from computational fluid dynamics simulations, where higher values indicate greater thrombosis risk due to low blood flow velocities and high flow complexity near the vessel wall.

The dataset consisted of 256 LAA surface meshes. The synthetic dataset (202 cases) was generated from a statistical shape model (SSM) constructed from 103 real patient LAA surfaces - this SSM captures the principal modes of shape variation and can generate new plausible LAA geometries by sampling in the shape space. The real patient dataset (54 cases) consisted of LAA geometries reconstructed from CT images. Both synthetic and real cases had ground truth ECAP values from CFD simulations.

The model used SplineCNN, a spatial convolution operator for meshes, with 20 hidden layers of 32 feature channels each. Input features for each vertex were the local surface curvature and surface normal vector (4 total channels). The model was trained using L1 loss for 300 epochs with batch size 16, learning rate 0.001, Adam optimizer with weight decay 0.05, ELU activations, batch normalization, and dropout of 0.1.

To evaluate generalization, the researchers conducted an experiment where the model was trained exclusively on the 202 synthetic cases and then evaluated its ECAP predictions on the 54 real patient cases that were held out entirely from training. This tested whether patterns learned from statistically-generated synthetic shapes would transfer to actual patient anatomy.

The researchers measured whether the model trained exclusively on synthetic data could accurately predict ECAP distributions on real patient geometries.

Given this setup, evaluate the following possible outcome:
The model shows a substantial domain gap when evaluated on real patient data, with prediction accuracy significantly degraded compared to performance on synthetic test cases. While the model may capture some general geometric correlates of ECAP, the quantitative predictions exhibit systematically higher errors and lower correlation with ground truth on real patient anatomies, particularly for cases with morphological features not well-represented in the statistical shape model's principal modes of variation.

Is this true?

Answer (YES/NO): NO